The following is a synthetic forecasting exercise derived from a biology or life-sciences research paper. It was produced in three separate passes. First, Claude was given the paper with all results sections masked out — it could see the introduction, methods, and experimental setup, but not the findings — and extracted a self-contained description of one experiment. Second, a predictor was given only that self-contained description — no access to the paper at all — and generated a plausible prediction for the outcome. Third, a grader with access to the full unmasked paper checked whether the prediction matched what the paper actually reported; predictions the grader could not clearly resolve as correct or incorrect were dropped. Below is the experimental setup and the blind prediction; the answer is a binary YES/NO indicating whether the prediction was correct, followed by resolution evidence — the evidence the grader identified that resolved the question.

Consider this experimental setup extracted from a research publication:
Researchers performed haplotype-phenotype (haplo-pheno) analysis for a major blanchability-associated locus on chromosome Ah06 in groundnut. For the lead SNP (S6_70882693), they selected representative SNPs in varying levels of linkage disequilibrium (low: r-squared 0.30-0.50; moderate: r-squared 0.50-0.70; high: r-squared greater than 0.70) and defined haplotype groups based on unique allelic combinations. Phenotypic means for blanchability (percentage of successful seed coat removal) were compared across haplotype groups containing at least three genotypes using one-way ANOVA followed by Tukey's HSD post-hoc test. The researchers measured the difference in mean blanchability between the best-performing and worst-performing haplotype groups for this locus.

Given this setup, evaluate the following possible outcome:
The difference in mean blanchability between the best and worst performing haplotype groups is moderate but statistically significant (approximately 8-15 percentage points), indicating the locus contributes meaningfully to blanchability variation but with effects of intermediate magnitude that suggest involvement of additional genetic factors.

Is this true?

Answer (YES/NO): NO